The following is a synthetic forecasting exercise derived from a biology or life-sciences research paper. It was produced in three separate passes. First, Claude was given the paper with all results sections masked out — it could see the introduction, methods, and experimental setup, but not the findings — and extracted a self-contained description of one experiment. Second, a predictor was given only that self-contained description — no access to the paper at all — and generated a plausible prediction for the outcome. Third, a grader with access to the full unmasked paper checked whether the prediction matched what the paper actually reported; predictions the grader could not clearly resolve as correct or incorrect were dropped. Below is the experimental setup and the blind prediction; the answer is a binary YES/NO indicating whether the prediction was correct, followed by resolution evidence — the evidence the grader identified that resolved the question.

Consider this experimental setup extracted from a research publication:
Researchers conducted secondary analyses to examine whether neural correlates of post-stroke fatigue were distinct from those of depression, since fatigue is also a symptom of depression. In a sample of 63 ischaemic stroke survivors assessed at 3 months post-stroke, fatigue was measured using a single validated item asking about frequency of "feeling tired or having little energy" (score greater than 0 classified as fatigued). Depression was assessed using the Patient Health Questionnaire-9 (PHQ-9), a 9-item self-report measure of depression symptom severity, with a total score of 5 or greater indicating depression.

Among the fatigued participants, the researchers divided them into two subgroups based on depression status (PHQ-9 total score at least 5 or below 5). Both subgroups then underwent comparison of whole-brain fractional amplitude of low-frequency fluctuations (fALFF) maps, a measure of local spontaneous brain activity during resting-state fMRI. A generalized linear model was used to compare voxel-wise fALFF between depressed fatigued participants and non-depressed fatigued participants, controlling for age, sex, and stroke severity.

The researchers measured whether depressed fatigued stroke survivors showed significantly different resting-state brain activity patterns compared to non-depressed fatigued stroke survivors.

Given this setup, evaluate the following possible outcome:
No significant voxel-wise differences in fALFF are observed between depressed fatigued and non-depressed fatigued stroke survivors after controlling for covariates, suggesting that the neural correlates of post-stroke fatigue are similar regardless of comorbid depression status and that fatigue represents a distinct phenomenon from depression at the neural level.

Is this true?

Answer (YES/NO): NO